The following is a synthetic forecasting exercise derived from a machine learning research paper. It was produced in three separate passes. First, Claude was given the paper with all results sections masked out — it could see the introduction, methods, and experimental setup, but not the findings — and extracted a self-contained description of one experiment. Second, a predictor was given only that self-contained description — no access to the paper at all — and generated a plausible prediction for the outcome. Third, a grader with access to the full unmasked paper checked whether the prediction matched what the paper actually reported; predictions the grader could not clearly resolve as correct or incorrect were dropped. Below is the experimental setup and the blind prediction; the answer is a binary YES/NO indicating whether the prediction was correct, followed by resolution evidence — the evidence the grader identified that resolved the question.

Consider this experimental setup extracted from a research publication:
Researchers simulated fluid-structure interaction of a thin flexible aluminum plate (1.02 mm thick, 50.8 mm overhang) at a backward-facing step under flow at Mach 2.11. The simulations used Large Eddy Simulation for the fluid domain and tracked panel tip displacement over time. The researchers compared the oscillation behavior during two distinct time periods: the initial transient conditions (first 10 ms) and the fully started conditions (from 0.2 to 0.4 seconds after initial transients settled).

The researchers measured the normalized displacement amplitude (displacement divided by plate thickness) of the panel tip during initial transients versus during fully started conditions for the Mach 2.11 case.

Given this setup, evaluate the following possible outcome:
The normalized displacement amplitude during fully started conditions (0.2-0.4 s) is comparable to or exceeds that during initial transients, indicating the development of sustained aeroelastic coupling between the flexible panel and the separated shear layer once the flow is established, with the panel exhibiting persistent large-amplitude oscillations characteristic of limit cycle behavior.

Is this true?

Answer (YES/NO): NO